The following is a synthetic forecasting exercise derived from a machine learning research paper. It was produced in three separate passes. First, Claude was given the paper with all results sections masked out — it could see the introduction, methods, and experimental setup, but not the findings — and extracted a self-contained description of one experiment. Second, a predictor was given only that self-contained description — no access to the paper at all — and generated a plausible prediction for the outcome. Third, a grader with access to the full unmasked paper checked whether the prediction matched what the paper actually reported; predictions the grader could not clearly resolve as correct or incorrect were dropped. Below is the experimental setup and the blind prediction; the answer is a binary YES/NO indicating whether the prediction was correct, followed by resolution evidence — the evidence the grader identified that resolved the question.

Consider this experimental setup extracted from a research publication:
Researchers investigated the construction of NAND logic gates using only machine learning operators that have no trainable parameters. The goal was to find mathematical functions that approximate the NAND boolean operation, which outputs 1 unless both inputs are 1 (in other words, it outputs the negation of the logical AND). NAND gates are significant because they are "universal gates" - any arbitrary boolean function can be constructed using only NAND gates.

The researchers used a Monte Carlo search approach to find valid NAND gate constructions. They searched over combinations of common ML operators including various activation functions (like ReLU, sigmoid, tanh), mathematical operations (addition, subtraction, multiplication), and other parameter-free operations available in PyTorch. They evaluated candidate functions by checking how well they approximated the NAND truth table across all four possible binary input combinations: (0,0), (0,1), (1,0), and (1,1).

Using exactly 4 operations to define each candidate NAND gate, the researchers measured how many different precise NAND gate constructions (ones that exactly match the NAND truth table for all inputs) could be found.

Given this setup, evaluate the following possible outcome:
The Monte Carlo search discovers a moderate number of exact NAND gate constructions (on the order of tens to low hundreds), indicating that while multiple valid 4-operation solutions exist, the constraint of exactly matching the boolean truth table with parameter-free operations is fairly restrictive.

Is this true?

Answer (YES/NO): NO